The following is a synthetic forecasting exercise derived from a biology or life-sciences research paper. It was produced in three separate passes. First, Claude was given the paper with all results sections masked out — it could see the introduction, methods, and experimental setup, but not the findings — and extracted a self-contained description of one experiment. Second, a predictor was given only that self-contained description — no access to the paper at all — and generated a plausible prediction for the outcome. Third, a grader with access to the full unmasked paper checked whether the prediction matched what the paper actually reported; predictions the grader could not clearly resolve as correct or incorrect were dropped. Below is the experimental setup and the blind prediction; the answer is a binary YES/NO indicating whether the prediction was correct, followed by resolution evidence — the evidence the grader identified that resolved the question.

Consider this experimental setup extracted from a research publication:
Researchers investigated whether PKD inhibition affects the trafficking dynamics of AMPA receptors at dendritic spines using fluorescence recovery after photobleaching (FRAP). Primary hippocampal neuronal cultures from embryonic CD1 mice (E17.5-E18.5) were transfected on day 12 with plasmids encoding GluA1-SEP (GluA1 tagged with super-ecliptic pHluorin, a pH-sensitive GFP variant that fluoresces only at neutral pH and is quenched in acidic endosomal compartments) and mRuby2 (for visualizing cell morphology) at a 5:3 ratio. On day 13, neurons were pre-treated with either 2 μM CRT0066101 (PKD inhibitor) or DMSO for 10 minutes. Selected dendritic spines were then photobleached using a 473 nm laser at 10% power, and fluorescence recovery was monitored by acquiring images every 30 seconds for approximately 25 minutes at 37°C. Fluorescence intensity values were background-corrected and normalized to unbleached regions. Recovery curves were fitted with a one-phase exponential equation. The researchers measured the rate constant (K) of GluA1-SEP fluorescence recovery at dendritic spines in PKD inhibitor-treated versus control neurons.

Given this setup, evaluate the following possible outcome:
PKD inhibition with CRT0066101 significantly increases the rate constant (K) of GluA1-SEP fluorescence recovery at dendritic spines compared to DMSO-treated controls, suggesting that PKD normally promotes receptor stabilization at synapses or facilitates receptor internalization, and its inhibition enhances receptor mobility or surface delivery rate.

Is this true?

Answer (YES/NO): NO